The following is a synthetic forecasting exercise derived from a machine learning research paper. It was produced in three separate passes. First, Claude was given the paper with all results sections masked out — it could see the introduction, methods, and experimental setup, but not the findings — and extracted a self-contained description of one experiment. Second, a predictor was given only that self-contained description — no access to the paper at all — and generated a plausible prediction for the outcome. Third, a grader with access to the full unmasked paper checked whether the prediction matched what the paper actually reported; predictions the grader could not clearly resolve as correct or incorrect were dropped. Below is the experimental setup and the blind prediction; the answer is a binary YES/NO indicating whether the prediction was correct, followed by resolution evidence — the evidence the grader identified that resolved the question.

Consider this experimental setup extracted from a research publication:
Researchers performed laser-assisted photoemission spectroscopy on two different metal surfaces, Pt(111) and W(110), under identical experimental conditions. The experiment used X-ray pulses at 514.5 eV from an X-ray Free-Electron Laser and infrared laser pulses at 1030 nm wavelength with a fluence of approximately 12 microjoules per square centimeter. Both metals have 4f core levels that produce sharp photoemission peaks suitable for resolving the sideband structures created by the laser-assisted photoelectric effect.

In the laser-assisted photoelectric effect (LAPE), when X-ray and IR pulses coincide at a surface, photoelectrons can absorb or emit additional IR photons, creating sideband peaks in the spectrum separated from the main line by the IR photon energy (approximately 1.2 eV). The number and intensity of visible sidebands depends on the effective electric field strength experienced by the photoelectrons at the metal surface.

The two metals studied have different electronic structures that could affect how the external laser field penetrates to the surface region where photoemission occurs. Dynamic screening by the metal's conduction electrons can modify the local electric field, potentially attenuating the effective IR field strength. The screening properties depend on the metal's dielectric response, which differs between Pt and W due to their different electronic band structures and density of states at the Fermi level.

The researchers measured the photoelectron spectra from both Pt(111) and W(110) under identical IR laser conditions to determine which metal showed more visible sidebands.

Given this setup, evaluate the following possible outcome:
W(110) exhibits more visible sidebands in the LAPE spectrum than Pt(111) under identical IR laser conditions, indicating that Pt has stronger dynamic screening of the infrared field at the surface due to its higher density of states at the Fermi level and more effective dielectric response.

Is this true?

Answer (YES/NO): YES